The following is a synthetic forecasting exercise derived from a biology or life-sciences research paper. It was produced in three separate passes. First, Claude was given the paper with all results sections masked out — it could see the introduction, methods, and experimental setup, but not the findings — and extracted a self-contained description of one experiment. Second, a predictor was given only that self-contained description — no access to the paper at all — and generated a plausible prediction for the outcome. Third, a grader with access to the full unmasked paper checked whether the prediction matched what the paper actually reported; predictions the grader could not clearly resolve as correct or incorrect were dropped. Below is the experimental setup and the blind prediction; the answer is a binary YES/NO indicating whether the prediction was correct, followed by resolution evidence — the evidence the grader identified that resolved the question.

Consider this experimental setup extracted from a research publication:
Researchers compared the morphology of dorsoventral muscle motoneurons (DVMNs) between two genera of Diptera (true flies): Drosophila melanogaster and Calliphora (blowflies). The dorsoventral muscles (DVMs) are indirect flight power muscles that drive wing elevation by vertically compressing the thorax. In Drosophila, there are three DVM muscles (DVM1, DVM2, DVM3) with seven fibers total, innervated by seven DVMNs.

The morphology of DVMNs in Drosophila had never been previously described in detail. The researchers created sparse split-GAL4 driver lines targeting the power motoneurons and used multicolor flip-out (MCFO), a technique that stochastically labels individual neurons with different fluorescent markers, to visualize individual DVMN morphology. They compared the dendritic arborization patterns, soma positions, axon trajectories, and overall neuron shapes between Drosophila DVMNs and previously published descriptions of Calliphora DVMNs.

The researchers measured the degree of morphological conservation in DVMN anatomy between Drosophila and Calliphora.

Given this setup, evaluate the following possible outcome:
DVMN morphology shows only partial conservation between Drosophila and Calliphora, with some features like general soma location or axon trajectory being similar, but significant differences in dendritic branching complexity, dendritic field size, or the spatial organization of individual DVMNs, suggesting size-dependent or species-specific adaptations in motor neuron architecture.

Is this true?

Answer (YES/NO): NO